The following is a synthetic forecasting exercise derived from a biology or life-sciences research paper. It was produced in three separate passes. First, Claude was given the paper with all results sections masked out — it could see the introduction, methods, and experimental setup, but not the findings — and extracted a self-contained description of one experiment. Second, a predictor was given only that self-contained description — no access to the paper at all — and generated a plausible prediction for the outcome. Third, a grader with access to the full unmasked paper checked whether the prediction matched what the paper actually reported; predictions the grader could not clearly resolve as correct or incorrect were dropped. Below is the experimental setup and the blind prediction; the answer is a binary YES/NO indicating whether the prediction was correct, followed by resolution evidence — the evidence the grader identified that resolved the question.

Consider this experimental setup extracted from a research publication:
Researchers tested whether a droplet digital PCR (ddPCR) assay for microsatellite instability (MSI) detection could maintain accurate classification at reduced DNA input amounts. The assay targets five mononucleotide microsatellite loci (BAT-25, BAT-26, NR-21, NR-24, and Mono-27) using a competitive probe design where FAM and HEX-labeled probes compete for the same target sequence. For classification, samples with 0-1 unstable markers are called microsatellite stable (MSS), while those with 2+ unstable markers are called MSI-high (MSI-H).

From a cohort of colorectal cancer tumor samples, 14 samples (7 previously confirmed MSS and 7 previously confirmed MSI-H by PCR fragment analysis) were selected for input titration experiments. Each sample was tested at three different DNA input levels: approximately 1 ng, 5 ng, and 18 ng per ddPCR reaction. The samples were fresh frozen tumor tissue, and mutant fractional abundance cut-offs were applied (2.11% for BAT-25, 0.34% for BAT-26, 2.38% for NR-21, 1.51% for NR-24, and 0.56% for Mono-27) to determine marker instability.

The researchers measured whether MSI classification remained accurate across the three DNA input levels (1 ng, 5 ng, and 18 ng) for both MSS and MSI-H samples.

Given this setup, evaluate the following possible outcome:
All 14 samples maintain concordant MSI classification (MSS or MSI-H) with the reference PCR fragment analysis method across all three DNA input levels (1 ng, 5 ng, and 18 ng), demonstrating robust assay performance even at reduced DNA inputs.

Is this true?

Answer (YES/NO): NO